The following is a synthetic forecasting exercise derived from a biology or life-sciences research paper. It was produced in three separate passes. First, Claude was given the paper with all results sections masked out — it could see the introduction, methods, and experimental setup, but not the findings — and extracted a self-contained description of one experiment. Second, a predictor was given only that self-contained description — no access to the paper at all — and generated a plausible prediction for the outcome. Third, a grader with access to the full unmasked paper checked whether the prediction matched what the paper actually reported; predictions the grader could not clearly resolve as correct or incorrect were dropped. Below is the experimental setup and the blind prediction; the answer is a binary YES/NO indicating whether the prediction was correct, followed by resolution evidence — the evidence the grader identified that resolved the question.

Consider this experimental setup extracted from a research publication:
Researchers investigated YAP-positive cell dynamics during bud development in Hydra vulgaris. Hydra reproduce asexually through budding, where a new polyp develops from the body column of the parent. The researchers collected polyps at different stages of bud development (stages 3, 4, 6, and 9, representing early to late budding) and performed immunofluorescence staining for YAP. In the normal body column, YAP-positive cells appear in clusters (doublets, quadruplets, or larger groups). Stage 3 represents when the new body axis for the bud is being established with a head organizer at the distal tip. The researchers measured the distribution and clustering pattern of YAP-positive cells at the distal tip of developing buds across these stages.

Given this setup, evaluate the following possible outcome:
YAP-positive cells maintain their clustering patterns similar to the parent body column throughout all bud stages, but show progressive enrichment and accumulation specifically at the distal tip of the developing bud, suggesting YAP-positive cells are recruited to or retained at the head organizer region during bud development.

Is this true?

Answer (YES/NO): NO